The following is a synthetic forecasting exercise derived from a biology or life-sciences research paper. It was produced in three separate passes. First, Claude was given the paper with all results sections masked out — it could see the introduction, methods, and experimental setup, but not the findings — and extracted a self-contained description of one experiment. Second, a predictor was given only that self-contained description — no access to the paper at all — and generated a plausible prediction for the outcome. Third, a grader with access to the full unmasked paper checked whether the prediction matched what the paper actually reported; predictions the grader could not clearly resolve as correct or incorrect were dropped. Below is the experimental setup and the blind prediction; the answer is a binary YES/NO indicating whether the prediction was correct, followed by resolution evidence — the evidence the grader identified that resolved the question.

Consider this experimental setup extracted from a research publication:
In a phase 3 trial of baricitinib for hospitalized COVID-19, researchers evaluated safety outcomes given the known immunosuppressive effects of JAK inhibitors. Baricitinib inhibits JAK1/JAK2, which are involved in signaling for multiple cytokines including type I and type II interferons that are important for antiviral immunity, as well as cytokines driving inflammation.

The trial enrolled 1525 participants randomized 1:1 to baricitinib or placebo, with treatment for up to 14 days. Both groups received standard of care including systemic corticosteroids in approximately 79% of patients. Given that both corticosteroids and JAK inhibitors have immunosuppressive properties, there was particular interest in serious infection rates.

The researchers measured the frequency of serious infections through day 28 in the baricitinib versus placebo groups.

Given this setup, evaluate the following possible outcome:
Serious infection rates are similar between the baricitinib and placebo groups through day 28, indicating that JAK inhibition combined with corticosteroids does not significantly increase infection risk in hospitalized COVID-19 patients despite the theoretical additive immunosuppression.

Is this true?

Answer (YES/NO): YES